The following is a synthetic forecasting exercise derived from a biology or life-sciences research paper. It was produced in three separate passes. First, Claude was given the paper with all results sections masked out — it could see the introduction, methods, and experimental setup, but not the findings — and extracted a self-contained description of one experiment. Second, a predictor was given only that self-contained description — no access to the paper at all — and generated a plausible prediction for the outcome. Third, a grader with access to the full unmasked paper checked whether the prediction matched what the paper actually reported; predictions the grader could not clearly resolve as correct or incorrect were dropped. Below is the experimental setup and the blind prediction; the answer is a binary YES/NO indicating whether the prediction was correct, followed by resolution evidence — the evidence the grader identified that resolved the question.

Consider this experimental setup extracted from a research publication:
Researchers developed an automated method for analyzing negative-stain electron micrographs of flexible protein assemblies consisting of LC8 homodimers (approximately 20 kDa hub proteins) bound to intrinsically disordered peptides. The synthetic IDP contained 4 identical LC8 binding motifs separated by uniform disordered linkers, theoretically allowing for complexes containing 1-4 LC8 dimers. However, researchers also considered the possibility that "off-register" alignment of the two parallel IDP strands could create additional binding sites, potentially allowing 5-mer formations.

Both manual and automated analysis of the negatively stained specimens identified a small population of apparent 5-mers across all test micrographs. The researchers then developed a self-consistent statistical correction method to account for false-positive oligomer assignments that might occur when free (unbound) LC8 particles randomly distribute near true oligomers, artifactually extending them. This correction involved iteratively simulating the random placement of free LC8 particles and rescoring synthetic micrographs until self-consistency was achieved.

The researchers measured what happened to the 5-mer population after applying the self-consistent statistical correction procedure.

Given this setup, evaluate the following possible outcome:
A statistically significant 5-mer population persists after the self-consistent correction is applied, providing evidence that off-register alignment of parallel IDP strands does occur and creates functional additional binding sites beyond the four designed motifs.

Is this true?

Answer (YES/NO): NO